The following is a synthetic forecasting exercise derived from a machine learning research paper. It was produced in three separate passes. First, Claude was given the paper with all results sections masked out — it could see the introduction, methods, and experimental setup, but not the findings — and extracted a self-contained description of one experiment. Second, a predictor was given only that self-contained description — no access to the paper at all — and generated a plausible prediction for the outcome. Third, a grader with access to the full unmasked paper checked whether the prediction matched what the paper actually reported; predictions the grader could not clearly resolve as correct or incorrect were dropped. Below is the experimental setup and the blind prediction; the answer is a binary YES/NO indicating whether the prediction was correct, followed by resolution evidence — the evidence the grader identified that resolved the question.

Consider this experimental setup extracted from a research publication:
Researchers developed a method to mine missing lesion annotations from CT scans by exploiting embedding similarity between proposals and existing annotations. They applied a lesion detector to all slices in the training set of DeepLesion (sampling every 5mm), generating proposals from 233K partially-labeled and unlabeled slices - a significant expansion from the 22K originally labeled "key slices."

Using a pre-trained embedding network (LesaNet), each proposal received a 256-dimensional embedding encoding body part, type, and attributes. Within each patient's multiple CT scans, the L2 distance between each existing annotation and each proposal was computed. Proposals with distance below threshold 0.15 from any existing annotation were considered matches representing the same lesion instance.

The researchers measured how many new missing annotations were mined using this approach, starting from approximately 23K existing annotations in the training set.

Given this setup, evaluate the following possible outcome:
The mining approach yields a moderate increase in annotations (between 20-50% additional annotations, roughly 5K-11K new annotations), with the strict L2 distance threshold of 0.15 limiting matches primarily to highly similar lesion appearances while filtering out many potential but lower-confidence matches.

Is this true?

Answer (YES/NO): NO